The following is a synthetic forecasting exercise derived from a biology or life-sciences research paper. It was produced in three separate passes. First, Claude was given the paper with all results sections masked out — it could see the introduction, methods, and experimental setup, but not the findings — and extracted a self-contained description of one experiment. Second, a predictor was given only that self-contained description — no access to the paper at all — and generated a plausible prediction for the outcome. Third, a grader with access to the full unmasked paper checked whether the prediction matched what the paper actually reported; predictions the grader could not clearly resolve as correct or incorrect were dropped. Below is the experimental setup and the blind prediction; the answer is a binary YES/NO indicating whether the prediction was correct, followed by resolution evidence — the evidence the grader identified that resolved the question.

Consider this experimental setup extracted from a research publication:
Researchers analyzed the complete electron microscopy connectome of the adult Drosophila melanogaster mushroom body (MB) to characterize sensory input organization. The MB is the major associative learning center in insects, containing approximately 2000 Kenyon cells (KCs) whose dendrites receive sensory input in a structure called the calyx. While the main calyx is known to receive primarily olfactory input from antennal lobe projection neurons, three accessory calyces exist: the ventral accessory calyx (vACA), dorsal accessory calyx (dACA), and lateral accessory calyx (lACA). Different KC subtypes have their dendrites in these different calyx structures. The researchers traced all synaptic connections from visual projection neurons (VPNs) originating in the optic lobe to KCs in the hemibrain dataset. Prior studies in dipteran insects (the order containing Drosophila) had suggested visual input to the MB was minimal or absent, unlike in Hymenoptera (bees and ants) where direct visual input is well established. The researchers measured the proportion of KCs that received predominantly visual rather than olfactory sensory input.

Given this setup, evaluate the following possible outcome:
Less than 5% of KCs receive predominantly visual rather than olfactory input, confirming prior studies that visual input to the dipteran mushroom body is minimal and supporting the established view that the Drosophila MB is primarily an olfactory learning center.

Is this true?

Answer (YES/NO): NO